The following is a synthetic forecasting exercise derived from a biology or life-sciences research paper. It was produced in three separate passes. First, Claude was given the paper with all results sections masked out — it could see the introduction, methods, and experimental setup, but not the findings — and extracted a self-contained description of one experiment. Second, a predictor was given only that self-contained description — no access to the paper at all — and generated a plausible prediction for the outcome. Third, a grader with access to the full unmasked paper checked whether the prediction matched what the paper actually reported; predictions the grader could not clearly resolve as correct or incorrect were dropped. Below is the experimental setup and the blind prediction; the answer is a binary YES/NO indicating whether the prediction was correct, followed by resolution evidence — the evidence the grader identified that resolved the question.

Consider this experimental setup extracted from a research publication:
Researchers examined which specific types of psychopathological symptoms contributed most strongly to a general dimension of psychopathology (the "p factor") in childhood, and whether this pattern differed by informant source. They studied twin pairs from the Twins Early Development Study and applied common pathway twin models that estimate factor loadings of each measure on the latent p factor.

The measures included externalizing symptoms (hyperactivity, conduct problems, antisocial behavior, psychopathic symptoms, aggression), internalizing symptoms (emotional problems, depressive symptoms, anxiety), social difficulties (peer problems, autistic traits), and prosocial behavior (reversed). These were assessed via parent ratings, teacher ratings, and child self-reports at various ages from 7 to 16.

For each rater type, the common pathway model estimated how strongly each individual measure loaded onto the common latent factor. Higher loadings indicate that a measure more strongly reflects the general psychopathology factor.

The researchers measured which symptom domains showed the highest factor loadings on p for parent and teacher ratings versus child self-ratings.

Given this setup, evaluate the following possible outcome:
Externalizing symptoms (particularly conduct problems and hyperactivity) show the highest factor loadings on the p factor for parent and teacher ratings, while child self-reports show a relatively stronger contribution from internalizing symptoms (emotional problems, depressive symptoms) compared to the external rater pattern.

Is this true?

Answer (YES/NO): NO